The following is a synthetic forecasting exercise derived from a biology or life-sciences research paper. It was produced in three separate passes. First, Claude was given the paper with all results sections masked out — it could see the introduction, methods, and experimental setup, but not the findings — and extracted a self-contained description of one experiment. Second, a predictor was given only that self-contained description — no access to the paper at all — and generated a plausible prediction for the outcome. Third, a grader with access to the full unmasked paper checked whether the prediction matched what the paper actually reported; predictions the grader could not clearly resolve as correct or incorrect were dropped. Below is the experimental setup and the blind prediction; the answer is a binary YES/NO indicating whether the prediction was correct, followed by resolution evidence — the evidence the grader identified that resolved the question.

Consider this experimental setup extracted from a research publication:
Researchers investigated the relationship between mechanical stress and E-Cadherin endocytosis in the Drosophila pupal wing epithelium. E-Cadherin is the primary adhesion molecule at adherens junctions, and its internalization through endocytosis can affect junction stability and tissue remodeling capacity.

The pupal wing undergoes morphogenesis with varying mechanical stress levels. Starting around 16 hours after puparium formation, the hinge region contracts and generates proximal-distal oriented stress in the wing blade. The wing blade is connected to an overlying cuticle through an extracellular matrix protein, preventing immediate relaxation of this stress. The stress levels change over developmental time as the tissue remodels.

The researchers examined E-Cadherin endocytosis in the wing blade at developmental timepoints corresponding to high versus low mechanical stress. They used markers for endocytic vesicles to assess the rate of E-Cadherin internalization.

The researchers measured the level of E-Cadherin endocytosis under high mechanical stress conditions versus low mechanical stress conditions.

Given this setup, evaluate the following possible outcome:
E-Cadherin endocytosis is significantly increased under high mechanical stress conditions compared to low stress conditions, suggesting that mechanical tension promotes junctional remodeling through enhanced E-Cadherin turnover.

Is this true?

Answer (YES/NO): YES